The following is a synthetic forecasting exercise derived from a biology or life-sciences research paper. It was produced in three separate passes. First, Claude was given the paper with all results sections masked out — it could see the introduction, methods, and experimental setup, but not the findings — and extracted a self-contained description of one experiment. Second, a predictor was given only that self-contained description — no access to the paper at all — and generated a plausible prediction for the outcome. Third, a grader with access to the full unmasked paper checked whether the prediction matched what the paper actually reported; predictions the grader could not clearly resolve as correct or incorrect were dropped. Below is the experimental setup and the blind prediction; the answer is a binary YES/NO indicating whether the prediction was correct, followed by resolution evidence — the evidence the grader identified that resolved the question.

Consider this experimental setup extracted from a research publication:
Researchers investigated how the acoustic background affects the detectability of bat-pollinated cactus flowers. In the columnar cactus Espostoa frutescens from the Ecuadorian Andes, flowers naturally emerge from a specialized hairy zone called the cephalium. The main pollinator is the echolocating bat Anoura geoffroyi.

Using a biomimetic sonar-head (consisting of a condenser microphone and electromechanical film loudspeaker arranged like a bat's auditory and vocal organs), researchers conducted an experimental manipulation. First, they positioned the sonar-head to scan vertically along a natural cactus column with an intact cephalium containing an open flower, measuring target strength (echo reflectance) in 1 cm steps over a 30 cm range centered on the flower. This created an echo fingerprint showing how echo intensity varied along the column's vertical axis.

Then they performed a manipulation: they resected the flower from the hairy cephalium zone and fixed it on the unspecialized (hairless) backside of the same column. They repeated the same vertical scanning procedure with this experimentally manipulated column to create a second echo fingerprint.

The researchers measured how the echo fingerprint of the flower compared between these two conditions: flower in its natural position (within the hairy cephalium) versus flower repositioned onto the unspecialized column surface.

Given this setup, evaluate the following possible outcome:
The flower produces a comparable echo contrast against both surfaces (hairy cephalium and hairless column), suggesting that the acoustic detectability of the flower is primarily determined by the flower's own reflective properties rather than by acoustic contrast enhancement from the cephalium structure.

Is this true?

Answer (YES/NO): NO